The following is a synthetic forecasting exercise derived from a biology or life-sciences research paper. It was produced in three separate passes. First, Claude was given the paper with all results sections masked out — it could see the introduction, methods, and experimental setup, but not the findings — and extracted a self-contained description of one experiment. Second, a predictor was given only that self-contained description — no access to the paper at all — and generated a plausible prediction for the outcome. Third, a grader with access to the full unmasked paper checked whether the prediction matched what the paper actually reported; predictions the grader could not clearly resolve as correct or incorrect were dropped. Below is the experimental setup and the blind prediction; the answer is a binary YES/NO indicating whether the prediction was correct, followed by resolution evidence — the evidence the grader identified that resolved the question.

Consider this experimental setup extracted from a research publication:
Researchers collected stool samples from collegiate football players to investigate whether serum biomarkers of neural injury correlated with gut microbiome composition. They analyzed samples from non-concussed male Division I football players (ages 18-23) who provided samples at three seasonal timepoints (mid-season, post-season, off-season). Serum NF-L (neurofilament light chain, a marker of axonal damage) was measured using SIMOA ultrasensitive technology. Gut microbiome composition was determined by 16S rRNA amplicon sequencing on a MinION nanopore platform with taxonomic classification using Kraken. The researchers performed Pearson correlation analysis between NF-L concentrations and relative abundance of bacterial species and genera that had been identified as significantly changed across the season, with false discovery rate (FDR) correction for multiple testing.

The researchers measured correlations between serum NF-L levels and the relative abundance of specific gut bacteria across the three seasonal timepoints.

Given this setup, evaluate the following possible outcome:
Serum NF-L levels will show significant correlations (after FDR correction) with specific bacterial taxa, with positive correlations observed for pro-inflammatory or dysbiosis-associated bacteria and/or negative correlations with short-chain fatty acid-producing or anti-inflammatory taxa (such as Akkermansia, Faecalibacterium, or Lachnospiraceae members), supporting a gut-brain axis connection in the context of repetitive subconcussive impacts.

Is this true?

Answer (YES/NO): NO